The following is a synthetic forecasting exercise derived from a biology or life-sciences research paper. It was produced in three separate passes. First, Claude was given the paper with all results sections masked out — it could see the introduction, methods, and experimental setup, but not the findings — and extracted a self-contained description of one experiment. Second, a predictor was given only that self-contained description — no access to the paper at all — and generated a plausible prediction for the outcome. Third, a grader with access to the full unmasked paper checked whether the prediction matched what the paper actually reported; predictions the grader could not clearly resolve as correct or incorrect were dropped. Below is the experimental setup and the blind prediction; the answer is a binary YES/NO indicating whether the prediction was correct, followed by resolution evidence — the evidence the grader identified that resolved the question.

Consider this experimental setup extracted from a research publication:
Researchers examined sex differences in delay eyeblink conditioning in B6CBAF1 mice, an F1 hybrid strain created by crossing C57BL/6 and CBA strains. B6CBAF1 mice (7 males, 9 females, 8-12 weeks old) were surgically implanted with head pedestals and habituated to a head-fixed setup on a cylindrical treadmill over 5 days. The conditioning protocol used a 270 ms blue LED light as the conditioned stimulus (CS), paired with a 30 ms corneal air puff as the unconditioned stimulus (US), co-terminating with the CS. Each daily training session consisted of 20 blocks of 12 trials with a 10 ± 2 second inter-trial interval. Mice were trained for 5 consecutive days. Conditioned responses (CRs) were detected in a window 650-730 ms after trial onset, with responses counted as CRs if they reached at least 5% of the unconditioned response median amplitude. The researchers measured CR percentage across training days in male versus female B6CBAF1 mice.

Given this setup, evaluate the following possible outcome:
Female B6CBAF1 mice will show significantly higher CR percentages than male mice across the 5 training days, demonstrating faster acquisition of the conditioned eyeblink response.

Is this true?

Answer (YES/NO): NO